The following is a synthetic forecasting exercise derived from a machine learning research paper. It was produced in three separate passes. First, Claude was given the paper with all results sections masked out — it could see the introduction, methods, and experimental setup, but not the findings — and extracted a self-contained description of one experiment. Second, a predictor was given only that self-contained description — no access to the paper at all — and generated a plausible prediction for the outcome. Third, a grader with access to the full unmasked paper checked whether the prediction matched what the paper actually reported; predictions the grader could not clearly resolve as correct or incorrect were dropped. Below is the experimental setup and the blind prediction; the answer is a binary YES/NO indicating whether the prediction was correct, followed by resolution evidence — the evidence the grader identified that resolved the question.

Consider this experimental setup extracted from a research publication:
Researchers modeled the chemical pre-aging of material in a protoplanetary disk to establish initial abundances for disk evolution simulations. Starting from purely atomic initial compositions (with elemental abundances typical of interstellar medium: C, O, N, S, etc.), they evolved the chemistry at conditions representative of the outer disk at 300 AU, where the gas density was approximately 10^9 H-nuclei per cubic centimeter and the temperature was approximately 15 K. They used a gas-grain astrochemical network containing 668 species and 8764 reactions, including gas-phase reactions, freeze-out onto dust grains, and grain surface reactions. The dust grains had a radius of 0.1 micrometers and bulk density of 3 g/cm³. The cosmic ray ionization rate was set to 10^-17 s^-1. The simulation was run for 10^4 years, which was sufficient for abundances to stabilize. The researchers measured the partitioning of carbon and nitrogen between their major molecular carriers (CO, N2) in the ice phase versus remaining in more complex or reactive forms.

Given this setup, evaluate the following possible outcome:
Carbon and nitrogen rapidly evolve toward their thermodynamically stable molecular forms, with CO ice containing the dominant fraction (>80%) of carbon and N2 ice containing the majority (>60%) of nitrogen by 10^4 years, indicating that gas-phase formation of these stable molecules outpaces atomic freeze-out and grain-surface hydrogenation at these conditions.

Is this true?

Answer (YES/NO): YES